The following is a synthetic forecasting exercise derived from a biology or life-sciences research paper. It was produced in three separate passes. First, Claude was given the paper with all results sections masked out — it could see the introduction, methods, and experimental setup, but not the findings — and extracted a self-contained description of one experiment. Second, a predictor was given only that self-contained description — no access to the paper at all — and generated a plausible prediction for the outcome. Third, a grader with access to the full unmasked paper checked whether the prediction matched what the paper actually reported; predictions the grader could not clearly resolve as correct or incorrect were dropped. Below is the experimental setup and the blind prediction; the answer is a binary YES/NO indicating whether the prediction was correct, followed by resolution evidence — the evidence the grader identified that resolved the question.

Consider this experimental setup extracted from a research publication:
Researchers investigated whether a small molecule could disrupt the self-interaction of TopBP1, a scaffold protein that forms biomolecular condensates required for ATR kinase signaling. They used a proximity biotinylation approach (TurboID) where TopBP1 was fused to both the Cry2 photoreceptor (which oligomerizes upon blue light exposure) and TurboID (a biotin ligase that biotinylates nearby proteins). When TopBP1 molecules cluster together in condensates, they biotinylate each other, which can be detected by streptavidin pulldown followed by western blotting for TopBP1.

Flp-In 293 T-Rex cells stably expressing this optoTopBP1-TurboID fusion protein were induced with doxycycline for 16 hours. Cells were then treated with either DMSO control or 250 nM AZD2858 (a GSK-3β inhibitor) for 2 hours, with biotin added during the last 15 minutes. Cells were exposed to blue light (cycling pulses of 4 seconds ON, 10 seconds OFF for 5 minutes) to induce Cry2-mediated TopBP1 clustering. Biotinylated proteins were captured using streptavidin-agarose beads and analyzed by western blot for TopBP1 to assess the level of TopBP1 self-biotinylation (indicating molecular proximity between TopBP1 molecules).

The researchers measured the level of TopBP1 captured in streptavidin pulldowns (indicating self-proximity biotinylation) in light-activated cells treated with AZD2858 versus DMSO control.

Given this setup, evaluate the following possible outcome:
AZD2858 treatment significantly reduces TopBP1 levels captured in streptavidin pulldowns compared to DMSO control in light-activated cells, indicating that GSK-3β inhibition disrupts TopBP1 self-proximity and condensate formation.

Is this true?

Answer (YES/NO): NO